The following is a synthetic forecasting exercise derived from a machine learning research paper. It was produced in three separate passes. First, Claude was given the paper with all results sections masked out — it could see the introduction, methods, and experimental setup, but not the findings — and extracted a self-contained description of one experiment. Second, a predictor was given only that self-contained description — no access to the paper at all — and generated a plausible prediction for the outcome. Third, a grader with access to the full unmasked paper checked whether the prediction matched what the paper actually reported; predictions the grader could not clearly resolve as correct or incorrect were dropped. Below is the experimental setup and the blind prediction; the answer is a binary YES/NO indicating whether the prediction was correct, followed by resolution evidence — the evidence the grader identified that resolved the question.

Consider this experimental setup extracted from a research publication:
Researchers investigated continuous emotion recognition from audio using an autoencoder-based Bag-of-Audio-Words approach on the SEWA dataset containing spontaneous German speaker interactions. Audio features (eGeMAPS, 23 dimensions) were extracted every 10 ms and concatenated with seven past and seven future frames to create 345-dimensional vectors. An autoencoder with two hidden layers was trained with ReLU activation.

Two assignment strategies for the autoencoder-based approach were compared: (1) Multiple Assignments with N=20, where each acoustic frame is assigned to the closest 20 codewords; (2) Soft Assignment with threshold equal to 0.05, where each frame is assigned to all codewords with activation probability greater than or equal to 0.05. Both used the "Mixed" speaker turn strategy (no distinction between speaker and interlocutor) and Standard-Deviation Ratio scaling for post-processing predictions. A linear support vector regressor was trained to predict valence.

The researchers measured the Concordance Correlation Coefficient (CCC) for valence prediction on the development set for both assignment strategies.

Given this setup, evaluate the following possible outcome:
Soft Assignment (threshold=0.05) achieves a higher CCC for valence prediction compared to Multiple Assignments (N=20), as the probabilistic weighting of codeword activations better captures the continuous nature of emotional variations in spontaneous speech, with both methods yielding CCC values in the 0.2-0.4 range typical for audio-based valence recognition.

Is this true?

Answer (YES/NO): NO